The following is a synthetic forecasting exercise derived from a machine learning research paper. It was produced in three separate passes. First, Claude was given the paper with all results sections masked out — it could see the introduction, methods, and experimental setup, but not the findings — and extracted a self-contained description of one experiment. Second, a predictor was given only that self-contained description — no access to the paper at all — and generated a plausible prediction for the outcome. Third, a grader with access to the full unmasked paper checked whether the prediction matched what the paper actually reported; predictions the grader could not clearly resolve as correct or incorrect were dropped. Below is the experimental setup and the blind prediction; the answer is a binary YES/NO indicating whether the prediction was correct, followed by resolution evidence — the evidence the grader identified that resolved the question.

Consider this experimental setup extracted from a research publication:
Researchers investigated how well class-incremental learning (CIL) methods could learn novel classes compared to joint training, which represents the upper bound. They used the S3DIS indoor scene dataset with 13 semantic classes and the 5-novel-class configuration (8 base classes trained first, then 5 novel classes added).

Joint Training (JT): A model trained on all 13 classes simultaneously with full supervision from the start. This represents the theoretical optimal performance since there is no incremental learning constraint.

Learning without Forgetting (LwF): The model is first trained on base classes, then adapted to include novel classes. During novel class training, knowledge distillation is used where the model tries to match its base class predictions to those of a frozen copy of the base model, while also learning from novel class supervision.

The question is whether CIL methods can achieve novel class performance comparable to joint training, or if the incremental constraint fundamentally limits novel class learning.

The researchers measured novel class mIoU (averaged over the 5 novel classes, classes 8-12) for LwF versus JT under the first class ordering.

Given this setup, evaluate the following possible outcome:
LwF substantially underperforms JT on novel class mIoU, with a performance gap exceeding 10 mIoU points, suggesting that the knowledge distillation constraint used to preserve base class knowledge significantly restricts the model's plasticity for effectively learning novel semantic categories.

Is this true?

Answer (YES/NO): NO